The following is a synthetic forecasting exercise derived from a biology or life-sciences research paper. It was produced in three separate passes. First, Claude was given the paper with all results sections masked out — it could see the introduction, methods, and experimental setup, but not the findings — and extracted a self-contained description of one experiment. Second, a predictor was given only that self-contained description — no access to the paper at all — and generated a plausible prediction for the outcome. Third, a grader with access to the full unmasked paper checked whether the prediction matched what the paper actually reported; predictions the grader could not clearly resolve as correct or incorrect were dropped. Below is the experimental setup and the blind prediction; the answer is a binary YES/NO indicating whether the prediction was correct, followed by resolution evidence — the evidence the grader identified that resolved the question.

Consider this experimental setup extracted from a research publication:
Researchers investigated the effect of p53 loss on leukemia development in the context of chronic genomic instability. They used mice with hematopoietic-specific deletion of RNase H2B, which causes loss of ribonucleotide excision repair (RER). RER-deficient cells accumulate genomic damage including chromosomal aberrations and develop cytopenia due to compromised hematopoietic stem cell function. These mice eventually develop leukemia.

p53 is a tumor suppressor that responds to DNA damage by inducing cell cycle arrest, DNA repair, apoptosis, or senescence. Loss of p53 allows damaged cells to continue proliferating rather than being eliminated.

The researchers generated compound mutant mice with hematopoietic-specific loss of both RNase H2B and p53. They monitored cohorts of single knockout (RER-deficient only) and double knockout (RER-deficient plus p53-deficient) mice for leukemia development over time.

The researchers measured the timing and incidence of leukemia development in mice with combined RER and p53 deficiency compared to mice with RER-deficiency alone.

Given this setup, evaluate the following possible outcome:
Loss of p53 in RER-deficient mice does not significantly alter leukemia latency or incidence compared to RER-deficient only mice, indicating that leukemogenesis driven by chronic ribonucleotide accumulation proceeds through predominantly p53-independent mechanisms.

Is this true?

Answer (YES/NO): NO